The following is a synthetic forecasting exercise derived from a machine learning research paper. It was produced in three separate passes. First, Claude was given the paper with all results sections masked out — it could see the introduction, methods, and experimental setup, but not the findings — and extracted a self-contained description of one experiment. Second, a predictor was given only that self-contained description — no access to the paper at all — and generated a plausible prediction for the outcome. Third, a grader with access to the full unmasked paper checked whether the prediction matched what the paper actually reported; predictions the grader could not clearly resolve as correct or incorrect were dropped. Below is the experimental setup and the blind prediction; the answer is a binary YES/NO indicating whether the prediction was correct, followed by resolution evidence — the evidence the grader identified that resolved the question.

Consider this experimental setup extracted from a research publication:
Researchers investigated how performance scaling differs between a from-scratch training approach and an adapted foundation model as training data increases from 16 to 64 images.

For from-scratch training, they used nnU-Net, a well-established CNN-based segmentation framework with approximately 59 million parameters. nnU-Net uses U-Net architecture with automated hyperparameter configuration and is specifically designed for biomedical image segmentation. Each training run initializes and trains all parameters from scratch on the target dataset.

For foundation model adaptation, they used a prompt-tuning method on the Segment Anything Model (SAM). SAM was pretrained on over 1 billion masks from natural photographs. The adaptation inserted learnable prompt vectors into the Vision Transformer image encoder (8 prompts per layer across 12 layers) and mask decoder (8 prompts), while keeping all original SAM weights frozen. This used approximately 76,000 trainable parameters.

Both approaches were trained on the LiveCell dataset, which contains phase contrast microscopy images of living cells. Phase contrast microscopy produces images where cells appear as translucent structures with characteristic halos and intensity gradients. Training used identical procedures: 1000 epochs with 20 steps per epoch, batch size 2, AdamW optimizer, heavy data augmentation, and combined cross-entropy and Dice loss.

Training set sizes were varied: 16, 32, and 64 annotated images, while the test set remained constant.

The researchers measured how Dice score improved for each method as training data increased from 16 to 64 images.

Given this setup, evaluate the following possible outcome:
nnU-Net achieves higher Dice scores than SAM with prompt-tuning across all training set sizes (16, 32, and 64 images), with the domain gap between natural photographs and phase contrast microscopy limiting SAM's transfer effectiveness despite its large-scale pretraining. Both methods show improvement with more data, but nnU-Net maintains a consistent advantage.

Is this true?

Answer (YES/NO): NO